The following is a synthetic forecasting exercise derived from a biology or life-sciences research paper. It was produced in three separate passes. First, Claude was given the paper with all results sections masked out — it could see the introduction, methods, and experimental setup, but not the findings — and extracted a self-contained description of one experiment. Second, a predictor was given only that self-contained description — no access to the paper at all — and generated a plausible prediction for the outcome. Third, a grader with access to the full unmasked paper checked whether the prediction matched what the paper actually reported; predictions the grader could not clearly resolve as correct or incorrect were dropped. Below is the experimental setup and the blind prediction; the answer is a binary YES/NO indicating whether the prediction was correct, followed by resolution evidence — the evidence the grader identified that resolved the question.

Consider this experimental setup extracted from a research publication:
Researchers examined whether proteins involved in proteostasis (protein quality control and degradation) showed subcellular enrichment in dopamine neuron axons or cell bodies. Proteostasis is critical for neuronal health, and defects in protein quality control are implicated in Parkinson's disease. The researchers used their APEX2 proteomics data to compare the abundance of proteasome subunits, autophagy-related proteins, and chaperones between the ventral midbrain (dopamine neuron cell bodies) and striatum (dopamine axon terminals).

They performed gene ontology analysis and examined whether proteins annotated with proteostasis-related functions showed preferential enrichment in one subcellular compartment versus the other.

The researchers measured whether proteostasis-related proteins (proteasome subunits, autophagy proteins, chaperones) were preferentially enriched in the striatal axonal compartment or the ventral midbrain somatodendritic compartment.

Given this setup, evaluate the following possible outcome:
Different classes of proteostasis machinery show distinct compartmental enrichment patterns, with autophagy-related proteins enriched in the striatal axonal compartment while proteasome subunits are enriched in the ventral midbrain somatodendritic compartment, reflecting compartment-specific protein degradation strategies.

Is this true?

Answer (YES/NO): YES